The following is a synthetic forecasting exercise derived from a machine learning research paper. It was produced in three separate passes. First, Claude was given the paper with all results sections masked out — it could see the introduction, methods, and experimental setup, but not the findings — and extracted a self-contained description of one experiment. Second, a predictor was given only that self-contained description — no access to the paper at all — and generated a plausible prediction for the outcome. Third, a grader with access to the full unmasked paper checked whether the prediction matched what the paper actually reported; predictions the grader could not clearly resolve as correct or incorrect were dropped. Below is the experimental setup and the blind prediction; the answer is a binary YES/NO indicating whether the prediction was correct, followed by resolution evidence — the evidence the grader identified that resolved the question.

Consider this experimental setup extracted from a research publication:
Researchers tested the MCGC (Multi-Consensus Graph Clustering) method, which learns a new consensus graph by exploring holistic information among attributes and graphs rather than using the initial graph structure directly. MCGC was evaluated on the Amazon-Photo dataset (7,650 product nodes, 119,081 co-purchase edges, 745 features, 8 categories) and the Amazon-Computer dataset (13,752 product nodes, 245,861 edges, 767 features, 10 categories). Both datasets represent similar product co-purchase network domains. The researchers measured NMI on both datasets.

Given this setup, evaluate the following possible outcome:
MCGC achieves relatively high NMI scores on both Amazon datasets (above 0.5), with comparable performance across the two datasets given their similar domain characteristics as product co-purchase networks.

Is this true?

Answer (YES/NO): NO